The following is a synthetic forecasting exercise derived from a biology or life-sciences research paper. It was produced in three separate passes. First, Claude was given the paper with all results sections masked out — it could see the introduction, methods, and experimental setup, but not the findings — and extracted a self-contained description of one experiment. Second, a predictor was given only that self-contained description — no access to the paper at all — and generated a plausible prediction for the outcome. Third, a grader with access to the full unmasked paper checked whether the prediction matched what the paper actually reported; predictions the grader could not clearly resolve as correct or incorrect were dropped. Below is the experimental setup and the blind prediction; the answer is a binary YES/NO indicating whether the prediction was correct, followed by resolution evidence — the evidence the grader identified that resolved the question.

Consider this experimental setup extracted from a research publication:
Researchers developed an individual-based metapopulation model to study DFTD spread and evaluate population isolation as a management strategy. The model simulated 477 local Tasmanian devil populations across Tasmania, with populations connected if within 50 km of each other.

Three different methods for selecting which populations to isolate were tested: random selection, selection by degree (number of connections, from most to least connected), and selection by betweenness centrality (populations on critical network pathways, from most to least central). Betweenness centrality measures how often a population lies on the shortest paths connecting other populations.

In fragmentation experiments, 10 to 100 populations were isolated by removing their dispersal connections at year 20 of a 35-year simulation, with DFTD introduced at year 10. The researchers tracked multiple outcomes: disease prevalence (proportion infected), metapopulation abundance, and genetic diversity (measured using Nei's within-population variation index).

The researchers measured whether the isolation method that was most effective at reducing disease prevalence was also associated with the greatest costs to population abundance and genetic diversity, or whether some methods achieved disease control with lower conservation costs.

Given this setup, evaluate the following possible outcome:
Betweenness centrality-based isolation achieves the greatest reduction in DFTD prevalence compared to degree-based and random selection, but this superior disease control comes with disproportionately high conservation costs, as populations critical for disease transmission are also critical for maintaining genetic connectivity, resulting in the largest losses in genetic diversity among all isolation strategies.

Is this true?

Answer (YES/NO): NO